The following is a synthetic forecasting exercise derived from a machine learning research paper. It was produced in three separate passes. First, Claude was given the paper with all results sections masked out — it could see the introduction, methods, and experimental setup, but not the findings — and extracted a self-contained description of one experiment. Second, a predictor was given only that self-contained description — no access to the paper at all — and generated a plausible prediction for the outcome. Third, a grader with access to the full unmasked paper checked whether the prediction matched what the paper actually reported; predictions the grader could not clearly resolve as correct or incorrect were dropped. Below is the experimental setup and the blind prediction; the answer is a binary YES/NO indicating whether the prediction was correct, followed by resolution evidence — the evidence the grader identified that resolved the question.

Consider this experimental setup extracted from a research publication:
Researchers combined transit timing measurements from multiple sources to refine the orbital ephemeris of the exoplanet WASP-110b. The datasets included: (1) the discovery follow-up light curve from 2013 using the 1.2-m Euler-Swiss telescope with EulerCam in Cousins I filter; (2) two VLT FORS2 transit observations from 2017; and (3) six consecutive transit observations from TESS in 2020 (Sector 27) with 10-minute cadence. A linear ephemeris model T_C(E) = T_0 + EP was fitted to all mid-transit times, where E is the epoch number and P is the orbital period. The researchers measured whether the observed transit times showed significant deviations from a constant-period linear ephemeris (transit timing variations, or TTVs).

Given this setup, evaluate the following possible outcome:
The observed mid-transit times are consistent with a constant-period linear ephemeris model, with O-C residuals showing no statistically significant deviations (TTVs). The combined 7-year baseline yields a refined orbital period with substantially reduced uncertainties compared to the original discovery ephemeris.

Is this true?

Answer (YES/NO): YES